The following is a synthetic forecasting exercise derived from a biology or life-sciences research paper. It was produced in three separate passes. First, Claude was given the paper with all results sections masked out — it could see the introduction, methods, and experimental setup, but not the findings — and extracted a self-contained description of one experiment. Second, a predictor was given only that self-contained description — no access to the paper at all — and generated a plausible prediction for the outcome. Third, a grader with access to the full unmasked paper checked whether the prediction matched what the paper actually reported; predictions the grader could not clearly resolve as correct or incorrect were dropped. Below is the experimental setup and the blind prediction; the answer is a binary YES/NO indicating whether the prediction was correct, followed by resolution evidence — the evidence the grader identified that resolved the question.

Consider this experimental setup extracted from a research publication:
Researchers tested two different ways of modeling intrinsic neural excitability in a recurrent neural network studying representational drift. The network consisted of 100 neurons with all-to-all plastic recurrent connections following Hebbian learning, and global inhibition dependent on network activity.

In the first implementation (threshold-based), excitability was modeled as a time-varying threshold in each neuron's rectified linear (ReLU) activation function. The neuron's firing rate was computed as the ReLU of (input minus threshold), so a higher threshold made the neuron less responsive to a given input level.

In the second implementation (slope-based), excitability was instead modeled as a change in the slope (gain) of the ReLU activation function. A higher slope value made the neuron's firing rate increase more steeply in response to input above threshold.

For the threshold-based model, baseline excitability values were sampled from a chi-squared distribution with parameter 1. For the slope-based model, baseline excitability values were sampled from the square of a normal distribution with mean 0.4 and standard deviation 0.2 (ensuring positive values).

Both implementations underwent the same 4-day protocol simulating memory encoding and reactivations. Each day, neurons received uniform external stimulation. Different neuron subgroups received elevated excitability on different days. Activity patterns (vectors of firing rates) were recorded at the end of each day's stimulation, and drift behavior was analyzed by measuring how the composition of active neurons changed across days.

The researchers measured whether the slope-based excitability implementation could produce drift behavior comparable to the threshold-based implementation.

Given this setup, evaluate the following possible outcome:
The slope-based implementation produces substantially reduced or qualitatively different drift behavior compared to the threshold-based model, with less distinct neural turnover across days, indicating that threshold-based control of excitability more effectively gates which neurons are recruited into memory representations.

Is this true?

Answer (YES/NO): NO